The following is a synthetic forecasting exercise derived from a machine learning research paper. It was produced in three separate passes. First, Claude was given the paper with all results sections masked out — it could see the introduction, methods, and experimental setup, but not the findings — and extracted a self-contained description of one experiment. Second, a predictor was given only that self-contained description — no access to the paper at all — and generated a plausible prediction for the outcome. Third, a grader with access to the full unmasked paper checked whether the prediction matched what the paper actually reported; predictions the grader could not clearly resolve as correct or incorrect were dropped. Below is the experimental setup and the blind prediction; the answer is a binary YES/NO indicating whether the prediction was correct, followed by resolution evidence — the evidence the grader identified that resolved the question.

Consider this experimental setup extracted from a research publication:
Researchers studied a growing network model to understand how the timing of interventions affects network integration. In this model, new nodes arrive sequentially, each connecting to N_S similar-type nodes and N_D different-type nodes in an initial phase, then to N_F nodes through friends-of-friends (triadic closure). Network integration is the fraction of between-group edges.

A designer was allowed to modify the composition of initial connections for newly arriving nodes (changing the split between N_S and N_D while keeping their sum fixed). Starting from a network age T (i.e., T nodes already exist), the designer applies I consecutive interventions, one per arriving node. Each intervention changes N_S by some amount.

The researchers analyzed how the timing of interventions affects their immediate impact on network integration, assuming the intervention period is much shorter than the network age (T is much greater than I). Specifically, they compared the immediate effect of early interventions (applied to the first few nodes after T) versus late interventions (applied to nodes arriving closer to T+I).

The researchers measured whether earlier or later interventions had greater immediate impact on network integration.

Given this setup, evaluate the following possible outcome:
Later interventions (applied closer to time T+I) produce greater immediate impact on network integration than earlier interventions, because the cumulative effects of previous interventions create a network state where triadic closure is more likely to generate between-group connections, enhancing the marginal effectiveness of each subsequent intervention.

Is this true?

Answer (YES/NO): NO